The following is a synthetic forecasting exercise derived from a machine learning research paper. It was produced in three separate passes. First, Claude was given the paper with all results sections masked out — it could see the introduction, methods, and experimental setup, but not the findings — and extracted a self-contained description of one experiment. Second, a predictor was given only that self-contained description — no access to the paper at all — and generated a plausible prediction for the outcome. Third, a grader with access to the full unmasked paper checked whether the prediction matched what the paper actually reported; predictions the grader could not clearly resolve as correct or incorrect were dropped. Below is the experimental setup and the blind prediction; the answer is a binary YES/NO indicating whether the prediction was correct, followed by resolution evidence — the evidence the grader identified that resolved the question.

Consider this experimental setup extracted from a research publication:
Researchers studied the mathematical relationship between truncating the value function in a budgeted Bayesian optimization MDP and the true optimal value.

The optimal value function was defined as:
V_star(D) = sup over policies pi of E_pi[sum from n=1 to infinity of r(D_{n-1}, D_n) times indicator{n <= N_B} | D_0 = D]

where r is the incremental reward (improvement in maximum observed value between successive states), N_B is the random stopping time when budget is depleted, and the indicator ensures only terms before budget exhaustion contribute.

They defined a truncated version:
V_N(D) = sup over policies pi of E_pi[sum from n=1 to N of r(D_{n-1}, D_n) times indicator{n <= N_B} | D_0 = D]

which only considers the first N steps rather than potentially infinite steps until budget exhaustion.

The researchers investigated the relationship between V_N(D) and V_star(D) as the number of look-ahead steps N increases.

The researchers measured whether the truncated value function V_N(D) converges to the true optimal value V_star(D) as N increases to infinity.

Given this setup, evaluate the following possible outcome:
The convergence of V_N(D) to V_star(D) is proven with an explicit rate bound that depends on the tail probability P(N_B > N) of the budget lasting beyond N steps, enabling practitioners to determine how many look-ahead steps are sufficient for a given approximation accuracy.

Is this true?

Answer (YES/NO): NO